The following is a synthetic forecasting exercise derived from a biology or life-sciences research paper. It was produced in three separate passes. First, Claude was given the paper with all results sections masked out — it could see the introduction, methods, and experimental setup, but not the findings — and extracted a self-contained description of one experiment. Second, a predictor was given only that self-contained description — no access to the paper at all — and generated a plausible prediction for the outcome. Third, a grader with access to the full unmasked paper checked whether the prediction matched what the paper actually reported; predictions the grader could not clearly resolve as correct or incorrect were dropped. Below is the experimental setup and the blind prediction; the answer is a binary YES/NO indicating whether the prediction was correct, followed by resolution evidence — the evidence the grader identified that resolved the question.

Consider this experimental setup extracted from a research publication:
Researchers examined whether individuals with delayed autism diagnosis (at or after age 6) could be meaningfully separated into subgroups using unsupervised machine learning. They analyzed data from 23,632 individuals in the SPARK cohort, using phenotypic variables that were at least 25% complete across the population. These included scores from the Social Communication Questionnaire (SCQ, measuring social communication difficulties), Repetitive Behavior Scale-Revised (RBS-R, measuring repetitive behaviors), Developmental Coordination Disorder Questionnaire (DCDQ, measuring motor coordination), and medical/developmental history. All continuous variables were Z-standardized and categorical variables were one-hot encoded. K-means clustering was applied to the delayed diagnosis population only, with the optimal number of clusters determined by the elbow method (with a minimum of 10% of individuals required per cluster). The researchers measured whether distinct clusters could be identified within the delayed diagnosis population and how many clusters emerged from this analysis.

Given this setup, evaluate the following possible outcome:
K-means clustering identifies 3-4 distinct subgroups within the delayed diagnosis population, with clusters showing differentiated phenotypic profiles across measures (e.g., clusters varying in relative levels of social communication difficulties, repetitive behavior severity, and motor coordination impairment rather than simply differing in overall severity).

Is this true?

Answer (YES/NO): NO